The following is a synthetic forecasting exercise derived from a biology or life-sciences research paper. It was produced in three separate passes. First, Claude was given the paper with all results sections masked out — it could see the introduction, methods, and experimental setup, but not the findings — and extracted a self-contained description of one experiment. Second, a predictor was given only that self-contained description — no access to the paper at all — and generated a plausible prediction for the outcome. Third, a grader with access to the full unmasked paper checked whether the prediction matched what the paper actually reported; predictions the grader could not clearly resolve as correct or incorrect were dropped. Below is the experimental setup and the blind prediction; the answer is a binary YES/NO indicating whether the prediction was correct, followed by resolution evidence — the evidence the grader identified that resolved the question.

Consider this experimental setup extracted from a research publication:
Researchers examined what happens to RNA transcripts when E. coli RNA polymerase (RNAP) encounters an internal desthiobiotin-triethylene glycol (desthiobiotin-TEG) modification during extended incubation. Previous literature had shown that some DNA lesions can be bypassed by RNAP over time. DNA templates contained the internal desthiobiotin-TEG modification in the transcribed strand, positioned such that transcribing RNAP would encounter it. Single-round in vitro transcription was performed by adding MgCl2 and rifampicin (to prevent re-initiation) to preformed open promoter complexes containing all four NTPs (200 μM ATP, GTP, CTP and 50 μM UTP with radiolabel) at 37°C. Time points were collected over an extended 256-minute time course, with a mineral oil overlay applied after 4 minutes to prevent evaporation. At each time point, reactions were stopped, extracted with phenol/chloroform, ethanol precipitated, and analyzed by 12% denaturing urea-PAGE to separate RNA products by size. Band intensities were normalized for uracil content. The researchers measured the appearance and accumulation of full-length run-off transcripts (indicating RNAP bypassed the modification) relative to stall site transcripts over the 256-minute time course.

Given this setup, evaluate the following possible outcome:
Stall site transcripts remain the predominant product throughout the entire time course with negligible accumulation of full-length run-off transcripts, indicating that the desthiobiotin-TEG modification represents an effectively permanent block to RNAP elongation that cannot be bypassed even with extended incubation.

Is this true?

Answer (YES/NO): NO